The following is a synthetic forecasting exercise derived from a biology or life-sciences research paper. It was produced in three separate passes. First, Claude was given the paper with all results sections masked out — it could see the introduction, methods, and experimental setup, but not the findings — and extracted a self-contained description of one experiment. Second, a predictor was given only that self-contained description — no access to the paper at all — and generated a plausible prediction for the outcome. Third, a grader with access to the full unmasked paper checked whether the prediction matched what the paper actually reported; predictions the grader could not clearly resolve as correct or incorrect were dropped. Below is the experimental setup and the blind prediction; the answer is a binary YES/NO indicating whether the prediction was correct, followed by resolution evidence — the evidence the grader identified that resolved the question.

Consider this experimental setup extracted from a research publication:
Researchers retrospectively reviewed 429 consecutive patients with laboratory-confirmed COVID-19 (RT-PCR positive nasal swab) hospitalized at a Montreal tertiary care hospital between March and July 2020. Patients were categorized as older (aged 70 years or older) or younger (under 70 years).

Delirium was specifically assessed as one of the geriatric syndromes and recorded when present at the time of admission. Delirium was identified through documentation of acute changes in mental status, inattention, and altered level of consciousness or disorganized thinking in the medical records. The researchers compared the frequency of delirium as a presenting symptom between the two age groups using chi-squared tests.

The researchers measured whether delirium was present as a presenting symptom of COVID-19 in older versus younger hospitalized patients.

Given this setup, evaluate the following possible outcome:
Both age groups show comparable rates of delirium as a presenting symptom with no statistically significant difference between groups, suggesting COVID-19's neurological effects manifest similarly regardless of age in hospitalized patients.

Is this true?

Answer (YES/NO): NO